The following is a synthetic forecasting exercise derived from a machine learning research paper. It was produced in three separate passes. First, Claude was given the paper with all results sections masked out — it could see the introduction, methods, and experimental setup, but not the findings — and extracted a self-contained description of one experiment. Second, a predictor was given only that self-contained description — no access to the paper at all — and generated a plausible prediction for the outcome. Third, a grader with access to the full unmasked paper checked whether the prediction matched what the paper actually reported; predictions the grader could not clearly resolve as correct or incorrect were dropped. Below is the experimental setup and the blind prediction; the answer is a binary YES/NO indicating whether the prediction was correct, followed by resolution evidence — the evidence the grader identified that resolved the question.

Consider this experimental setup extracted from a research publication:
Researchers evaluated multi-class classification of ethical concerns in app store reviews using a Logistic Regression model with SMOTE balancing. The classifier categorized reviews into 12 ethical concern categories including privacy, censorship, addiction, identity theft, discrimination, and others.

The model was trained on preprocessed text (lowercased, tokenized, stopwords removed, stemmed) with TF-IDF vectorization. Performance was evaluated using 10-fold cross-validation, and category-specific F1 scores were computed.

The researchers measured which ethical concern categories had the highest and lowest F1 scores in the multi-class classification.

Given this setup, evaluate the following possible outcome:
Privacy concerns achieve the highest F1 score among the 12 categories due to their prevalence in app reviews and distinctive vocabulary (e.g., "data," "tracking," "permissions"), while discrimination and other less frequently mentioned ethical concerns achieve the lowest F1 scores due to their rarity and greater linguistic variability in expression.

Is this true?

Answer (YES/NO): NO